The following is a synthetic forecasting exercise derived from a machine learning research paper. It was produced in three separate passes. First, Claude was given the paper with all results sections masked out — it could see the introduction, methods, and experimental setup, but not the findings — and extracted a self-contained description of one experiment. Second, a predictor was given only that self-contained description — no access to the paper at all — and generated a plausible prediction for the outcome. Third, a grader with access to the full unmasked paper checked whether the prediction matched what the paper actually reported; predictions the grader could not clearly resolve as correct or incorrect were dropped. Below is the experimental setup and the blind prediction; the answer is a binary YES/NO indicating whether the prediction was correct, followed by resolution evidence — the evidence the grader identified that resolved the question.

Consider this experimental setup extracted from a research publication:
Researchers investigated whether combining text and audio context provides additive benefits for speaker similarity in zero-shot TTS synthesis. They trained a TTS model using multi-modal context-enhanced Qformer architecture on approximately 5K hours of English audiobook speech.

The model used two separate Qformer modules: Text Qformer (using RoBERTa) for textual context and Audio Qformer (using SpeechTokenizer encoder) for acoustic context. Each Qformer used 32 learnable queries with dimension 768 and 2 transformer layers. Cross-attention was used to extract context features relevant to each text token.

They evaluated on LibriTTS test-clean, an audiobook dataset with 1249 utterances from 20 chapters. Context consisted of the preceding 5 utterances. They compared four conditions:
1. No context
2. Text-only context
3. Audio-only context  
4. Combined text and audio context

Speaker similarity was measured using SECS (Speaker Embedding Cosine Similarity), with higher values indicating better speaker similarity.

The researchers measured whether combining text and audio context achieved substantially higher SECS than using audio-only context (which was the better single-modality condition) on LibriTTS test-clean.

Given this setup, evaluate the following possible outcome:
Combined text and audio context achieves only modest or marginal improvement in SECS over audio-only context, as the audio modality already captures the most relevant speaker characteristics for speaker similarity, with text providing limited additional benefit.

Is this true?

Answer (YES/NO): YES